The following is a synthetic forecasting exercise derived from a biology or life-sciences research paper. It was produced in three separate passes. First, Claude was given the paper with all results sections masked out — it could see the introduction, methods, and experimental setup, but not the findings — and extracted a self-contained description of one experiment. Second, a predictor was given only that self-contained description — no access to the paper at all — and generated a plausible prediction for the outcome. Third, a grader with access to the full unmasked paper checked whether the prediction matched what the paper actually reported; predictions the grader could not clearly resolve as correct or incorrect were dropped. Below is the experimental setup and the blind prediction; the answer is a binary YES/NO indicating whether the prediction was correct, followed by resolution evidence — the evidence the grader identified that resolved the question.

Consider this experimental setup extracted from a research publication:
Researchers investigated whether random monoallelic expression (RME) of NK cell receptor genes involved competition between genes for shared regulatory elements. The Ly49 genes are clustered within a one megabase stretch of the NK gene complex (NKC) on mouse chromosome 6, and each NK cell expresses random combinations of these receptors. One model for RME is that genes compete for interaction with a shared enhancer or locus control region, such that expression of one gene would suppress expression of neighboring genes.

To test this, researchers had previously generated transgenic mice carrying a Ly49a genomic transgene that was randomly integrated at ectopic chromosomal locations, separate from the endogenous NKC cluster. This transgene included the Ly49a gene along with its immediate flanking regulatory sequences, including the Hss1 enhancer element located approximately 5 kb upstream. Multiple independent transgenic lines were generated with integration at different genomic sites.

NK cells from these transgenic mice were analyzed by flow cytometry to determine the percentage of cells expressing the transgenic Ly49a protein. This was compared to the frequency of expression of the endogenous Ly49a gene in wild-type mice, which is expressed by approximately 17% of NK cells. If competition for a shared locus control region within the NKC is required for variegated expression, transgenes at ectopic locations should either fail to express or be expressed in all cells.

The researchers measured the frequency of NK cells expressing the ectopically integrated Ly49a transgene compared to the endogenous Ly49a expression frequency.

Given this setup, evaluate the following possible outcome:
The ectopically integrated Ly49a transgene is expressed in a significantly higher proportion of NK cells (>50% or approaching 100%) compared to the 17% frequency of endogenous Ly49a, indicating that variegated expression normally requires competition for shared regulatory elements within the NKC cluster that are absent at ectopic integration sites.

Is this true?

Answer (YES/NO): NO